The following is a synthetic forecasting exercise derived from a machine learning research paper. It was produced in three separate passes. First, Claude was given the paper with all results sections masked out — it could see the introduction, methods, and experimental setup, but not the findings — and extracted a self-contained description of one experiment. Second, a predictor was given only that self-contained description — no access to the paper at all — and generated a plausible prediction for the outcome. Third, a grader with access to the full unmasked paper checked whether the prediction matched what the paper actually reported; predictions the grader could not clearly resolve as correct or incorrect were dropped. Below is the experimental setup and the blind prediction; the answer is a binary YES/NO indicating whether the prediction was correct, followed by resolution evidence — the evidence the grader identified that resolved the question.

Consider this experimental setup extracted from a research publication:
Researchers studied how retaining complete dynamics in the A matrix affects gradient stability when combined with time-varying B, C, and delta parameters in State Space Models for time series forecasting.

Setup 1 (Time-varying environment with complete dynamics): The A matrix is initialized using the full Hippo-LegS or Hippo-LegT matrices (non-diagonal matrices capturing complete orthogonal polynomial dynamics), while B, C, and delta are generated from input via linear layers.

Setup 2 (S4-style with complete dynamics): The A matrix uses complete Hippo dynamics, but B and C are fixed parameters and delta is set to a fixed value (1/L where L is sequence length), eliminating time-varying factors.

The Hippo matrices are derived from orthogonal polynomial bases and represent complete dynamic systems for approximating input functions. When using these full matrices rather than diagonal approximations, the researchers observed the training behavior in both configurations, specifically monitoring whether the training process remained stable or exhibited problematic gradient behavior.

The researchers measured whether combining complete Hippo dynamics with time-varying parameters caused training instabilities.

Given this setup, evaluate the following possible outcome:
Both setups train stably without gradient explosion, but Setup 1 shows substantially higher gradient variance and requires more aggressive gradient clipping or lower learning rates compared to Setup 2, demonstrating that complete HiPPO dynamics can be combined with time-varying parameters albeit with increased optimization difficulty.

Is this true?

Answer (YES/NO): NO